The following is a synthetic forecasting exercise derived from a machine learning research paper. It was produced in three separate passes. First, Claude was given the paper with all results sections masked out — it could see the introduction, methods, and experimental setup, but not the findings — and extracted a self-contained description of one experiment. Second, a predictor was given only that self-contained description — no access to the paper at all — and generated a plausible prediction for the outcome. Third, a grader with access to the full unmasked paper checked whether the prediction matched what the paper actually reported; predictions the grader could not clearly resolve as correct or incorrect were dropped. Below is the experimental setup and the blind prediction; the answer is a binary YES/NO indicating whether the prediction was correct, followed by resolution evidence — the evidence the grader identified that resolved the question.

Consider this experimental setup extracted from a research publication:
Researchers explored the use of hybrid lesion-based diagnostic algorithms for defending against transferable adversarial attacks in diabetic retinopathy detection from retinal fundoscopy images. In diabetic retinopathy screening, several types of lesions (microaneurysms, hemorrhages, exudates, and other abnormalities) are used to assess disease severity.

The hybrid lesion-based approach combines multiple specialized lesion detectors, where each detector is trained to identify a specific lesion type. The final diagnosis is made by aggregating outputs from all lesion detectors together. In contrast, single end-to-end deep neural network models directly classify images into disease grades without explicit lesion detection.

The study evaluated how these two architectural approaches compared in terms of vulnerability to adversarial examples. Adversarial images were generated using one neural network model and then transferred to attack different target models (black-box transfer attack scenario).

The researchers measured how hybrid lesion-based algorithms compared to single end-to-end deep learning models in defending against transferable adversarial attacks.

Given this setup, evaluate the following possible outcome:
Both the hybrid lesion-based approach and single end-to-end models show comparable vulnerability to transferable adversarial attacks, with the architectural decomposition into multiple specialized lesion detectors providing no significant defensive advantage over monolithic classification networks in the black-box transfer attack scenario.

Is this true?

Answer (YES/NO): NO